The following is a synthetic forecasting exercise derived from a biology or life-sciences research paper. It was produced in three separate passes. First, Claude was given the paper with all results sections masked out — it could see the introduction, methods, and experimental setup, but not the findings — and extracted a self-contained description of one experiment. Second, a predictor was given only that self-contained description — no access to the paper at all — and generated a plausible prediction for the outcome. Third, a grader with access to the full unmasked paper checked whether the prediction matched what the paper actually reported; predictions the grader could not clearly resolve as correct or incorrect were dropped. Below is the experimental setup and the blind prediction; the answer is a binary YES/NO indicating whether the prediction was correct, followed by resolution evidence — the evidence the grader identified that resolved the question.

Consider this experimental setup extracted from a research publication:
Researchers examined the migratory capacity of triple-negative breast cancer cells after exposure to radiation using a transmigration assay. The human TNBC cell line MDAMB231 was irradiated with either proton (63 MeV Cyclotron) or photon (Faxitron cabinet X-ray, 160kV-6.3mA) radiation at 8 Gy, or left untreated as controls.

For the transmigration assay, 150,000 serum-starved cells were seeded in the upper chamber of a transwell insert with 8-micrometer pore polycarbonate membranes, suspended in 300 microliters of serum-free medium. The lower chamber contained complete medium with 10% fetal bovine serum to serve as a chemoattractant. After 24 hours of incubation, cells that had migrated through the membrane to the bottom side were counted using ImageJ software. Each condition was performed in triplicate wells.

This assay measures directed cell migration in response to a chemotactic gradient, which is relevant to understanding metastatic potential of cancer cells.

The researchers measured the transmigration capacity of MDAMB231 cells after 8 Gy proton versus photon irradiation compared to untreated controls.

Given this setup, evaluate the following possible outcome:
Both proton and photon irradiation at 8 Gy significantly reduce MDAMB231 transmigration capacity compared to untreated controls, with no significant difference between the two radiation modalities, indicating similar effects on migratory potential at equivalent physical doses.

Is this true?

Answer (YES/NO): NO